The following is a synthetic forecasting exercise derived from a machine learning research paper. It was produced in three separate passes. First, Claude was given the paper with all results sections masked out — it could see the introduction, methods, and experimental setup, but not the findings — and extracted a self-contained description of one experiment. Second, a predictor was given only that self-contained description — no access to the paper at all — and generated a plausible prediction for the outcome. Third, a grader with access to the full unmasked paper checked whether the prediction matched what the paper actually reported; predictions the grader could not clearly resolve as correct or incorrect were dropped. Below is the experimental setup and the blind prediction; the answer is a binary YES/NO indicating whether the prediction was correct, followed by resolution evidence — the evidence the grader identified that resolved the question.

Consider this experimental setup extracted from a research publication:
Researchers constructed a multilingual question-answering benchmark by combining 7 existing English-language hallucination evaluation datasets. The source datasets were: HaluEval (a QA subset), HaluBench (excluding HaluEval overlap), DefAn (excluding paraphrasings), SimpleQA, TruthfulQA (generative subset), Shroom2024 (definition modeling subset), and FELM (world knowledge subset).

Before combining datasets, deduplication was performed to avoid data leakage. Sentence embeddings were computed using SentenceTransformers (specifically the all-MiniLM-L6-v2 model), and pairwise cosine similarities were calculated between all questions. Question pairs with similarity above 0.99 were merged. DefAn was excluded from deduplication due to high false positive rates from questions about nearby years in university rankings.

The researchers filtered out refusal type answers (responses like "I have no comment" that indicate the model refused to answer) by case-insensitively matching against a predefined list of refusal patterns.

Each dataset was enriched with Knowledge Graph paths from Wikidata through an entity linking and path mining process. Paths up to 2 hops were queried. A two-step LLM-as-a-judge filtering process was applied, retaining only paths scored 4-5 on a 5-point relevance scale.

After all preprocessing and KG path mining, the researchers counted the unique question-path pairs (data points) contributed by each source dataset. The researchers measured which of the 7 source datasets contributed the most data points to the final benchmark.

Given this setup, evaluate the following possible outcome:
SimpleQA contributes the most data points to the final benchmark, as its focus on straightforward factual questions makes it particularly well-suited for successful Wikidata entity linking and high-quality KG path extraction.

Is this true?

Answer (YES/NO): NO